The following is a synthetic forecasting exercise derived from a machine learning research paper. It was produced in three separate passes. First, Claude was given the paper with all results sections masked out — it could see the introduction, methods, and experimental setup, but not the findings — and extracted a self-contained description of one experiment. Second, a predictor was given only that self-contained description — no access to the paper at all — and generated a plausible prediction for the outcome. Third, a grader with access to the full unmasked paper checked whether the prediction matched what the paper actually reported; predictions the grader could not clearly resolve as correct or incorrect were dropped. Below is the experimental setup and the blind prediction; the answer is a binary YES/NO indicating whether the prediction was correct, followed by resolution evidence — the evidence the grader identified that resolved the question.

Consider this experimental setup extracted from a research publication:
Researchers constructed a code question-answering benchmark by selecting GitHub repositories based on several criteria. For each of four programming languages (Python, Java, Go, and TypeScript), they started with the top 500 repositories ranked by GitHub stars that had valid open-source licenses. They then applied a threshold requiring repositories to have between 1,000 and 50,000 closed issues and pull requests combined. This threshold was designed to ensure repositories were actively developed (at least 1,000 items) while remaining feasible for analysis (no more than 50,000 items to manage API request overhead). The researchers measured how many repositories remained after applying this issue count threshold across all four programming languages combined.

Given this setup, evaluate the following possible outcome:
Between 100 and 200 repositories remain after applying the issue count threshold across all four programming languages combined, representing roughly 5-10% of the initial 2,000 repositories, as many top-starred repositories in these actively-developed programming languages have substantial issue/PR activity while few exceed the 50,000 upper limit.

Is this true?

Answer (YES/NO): NO